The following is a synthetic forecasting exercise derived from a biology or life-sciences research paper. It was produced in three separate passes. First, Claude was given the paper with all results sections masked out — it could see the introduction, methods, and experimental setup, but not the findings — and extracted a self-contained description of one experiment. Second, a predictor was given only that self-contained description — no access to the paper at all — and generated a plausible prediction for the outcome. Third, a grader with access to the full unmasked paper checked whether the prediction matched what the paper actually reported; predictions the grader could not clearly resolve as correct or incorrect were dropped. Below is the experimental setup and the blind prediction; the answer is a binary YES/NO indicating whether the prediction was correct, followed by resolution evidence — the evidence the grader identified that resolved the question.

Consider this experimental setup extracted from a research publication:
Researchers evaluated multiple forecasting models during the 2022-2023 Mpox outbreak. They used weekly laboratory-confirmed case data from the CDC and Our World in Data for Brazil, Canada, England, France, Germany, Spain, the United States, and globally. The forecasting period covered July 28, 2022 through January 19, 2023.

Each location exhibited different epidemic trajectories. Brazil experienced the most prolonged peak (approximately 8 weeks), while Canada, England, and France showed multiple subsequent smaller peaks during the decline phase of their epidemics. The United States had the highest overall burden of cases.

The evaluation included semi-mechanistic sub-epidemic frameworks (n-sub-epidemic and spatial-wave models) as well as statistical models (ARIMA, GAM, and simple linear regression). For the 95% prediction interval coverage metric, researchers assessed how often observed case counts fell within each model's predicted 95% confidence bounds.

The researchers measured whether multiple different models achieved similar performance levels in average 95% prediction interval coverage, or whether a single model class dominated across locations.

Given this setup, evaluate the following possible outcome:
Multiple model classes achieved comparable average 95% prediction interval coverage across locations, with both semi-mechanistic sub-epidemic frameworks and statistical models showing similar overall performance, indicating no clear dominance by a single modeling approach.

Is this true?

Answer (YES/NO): YES